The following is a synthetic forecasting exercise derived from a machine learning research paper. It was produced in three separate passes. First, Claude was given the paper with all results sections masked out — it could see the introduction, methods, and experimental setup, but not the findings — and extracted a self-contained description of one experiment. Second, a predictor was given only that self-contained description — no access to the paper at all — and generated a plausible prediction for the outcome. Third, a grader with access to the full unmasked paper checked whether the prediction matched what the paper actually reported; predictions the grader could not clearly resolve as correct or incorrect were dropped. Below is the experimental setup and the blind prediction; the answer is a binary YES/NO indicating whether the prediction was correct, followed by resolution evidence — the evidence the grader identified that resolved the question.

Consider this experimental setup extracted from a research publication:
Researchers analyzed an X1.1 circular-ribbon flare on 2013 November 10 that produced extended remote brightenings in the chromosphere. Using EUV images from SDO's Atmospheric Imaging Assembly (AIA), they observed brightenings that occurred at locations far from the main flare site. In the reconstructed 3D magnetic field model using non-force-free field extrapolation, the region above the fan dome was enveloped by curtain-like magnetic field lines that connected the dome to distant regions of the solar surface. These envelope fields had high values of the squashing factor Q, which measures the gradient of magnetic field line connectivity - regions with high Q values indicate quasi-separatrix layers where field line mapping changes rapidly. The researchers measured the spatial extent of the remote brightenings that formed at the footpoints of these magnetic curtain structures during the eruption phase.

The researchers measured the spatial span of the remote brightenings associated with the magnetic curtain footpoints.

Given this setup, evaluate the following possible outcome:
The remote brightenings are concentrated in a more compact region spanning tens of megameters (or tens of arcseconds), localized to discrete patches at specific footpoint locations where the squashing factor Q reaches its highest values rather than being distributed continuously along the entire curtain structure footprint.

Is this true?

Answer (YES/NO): NO